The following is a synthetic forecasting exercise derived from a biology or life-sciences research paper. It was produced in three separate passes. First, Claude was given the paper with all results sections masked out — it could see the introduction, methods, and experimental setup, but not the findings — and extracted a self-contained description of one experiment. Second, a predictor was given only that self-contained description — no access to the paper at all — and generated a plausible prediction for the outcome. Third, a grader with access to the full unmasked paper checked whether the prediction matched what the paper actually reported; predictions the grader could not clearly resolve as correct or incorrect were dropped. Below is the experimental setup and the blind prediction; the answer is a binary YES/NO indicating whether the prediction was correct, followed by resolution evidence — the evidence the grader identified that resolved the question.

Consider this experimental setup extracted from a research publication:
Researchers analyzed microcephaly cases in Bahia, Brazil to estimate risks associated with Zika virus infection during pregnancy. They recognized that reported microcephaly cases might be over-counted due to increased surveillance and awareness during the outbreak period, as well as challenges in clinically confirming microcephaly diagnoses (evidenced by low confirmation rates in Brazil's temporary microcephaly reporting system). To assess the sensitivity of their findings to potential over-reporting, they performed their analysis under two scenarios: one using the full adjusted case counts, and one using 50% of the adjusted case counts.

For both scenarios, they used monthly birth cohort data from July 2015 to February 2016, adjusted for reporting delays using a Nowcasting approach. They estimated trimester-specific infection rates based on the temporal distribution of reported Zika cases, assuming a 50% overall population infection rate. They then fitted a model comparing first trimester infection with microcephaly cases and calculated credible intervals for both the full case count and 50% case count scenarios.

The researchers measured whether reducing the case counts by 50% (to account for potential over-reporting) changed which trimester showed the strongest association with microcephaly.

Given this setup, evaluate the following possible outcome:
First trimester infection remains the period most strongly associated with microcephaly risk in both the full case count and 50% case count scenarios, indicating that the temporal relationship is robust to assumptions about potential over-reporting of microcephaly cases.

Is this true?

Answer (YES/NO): YES